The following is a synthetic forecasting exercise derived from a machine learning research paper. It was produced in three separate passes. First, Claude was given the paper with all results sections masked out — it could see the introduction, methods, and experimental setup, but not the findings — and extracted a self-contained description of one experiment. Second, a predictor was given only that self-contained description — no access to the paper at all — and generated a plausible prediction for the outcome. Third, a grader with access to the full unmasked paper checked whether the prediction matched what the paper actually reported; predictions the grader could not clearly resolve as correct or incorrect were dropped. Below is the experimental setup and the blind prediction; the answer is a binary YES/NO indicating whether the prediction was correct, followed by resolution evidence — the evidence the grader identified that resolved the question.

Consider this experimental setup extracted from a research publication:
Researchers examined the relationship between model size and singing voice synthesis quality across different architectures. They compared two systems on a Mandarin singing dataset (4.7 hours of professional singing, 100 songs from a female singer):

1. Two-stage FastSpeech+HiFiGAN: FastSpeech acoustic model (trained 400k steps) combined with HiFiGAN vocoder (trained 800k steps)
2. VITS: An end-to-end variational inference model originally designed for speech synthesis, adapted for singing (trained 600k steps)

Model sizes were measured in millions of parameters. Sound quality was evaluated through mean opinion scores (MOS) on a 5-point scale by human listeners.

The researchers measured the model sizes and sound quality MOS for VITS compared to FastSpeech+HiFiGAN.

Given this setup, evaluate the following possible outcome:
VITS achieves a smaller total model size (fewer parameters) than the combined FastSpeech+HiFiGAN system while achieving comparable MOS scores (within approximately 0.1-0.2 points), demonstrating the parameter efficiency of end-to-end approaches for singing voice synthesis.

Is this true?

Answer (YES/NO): NO